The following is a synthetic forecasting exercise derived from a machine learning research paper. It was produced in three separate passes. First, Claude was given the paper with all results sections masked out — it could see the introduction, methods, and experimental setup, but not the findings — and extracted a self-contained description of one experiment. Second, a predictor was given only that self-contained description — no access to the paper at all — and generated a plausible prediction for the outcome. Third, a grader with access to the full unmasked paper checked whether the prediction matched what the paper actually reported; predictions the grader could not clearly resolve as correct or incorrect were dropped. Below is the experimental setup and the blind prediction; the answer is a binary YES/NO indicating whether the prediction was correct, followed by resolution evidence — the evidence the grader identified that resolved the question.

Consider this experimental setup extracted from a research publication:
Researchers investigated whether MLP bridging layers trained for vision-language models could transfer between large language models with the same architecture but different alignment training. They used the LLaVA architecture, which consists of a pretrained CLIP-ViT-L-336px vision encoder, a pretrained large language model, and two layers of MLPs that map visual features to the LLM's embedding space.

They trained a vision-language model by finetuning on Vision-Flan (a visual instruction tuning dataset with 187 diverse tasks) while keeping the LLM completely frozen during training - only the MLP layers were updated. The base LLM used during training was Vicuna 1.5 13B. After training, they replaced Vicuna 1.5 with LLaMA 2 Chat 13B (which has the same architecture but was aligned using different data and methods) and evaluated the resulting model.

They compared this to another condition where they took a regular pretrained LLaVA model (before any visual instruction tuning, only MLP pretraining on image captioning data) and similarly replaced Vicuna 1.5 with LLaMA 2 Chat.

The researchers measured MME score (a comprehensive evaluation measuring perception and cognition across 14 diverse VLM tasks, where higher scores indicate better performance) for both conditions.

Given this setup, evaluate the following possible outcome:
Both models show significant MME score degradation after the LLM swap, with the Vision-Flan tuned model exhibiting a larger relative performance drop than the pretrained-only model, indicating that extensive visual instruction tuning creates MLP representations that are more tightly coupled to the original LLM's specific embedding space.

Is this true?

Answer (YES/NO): NO